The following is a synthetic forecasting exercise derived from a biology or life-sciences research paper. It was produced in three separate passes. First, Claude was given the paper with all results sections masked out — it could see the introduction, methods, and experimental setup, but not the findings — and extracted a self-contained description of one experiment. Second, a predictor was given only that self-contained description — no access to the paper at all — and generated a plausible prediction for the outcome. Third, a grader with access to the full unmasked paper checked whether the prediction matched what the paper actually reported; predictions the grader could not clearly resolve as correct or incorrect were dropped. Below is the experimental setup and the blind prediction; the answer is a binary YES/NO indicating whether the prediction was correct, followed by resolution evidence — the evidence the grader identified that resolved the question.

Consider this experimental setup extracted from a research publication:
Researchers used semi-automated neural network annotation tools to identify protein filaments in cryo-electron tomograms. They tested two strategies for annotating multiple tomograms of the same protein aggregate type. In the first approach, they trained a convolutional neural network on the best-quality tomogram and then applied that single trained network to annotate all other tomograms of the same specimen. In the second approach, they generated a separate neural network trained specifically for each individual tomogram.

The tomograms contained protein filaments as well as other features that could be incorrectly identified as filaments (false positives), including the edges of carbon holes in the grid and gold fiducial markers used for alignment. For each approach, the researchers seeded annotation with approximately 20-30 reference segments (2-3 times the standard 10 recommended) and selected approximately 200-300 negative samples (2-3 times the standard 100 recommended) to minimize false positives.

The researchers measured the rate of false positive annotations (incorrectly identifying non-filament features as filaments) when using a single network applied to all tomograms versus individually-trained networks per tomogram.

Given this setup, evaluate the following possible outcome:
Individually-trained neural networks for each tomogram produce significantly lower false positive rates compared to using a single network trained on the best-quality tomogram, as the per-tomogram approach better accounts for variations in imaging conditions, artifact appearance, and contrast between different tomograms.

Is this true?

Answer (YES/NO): YES